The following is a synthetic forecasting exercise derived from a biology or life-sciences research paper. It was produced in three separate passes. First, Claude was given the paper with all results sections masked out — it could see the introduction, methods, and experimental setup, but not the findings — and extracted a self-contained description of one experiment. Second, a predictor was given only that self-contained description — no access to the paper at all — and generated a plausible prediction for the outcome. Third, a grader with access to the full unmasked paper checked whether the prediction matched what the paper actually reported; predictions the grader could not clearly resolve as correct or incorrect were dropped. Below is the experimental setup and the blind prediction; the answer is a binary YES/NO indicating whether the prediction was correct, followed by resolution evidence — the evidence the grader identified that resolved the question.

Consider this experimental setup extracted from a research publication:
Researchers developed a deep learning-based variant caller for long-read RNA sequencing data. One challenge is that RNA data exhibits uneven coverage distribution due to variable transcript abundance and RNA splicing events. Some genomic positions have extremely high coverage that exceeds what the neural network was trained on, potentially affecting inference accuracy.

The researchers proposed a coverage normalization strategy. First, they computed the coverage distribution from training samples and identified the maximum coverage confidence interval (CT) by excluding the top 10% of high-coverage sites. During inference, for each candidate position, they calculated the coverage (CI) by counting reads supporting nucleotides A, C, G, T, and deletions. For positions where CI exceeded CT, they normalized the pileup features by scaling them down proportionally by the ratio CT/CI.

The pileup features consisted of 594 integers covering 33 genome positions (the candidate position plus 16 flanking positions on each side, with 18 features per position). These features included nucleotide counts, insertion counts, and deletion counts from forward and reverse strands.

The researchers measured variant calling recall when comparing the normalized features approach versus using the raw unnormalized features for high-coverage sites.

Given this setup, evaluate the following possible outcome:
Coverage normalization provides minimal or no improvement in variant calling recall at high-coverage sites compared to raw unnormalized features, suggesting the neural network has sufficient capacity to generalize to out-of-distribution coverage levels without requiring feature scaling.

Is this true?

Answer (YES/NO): NO